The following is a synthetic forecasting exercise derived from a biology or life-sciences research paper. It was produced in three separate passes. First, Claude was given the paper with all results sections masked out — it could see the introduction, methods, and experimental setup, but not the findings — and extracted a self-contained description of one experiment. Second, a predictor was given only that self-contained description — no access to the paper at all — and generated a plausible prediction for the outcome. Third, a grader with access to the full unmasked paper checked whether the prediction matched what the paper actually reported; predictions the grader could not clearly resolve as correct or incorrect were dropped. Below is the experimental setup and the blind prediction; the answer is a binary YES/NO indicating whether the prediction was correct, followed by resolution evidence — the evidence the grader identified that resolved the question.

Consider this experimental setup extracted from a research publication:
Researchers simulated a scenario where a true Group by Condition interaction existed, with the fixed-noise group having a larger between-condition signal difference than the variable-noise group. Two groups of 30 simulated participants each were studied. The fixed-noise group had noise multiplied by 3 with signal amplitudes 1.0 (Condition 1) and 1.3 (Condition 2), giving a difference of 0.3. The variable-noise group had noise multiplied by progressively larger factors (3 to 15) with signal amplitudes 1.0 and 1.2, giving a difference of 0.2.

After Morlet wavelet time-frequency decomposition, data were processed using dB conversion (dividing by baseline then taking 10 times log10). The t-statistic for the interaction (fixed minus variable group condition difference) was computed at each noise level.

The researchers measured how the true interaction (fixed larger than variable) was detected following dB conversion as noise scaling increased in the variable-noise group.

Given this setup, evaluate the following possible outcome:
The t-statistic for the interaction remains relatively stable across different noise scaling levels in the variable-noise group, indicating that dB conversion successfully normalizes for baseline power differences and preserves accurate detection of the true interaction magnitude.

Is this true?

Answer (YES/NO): NO